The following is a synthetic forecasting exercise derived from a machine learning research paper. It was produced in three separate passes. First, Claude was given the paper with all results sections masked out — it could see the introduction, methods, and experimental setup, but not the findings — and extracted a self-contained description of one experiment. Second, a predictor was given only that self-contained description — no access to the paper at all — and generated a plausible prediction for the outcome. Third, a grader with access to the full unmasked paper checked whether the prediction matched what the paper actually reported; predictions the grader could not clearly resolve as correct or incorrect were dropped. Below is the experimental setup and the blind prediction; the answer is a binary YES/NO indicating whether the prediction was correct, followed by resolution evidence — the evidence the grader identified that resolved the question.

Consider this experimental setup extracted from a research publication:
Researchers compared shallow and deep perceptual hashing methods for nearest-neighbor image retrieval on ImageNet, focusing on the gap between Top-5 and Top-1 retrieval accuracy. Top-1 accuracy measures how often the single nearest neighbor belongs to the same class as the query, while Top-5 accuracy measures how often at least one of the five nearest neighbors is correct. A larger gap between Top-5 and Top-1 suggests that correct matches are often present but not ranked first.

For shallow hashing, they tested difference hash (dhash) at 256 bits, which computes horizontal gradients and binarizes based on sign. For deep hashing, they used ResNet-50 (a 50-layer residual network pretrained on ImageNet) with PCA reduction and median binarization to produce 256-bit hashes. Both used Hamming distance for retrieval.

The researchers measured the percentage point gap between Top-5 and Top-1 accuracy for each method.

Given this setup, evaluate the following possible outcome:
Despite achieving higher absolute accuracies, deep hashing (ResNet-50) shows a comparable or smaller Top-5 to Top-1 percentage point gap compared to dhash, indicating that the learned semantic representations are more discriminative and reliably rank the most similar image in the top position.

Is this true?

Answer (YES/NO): NO